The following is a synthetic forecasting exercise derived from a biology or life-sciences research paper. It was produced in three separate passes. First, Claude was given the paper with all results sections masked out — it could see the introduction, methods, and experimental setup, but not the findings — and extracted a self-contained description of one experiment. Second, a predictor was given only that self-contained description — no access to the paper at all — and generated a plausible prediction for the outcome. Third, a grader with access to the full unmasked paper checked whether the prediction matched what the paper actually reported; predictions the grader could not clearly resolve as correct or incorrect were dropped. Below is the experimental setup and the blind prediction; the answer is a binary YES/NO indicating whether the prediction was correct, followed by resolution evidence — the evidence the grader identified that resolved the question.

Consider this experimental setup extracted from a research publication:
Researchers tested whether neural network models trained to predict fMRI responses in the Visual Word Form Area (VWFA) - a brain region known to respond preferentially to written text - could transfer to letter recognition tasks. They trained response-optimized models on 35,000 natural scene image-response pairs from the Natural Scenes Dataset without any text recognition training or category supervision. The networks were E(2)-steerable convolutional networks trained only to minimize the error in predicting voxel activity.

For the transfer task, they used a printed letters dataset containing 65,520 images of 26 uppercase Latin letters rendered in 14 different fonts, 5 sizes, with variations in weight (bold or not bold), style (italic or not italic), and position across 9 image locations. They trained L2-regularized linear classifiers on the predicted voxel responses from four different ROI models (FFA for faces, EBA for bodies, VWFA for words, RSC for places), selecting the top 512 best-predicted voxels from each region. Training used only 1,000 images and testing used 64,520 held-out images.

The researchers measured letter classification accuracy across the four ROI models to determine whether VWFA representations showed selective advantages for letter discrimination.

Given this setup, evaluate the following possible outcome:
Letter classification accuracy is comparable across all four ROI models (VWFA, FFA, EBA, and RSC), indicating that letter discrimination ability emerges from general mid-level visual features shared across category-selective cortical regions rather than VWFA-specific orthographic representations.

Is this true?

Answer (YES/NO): NO